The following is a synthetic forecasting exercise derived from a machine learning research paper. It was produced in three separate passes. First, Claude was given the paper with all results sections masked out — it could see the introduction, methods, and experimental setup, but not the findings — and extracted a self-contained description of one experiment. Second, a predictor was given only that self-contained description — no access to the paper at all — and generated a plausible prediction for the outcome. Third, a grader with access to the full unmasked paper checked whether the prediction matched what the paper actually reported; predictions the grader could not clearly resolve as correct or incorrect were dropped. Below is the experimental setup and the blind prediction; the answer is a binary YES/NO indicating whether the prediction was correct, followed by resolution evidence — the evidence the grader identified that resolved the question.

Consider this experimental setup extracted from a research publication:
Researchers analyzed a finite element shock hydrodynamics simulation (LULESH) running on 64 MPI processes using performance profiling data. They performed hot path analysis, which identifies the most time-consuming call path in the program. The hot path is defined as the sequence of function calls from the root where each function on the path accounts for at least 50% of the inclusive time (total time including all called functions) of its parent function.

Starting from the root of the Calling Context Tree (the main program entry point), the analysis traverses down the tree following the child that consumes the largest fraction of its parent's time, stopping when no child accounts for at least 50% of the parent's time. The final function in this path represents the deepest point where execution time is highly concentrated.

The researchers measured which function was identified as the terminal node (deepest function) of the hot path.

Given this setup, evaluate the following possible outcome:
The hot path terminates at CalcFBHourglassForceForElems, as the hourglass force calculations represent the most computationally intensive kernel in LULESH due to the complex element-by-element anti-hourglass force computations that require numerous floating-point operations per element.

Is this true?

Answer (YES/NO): NO